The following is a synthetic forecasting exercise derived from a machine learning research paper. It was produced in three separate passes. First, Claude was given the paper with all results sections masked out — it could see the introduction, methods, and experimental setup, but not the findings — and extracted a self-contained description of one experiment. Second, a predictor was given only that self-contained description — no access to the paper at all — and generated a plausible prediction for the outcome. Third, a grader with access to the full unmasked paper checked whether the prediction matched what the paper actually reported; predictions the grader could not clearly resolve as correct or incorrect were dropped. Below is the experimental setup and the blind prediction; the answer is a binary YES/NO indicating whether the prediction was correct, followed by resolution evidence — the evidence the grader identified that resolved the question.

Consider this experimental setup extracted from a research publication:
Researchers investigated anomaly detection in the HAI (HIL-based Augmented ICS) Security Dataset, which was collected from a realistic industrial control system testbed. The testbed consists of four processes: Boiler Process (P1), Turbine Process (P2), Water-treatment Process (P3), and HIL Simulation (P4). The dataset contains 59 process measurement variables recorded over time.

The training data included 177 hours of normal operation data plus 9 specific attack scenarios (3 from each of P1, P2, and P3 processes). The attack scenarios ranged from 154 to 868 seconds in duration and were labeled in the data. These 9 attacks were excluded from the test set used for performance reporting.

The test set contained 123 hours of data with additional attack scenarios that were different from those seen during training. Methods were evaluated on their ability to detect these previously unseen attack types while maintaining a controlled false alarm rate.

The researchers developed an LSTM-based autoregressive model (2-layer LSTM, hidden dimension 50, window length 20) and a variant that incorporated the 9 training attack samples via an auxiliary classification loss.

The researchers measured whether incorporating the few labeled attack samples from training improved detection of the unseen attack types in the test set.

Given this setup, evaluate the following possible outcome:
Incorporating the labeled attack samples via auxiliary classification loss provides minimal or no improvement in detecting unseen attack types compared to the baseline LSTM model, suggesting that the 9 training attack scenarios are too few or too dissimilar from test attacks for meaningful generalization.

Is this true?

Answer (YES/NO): YES